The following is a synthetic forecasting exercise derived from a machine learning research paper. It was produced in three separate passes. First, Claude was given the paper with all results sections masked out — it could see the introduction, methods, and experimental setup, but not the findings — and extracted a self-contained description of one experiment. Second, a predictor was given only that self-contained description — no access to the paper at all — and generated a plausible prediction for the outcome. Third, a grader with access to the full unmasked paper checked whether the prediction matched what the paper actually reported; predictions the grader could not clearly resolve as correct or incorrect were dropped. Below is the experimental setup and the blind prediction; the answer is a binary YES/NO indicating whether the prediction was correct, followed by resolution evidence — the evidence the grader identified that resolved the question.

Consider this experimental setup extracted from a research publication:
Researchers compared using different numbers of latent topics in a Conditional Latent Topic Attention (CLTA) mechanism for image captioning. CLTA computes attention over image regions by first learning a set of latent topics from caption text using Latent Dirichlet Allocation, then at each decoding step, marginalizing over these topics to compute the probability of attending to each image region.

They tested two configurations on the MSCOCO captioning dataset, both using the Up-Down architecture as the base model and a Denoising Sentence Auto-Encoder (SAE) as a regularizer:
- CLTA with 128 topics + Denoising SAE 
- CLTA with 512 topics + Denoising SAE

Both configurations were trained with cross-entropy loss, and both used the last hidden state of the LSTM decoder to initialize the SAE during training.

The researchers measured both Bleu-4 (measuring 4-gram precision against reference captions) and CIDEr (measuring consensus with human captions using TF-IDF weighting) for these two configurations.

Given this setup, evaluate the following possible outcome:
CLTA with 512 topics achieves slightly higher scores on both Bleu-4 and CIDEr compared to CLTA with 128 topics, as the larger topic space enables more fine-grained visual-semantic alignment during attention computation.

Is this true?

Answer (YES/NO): NO